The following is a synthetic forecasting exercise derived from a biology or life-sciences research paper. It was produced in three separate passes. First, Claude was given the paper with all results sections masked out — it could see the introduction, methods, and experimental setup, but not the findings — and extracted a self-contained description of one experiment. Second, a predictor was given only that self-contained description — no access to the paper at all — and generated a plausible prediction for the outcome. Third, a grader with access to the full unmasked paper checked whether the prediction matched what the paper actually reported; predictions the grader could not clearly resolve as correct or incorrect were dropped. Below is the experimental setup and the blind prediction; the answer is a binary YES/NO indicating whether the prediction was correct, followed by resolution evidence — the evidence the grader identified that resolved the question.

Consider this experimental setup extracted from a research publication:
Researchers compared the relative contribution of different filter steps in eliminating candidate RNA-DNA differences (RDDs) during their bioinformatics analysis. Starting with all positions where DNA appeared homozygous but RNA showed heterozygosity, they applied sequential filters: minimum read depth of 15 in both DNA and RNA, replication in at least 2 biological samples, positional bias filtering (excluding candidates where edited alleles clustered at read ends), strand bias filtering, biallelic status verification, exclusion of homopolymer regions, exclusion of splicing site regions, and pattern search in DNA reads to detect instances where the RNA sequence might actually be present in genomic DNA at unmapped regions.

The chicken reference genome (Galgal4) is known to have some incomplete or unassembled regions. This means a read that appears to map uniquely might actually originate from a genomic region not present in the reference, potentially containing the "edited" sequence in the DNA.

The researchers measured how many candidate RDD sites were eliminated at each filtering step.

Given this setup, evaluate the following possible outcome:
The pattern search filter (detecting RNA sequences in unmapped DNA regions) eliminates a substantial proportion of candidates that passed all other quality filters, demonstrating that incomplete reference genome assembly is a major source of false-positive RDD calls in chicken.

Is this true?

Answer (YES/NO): YES